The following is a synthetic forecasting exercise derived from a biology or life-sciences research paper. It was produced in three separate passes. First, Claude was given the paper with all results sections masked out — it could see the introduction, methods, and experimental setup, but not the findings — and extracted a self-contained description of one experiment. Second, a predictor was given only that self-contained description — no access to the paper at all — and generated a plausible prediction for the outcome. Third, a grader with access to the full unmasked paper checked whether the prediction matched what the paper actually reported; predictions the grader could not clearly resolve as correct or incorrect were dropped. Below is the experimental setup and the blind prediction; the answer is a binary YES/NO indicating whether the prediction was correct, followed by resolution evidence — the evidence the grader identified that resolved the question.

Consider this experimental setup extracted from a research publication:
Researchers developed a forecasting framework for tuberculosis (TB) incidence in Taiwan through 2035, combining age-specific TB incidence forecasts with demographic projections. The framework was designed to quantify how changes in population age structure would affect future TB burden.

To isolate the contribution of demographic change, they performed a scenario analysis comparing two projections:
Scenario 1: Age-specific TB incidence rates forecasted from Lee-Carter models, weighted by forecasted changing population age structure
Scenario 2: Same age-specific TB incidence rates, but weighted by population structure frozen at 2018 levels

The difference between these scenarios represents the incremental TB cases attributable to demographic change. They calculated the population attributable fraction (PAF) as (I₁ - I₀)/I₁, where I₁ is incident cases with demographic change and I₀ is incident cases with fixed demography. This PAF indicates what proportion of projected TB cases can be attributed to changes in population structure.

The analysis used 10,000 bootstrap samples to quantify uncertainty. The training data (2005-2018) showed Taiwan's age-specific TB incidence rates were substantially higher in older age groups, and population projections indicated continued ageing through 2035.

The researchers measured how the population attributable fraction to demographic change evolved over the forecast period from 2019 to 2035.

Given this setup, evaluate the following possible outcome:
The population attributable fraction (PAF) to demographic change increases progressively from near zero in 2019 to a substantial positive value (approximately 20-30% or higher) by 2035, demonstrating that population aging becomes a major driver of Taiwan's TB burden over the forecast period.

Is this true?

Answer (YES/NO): YES